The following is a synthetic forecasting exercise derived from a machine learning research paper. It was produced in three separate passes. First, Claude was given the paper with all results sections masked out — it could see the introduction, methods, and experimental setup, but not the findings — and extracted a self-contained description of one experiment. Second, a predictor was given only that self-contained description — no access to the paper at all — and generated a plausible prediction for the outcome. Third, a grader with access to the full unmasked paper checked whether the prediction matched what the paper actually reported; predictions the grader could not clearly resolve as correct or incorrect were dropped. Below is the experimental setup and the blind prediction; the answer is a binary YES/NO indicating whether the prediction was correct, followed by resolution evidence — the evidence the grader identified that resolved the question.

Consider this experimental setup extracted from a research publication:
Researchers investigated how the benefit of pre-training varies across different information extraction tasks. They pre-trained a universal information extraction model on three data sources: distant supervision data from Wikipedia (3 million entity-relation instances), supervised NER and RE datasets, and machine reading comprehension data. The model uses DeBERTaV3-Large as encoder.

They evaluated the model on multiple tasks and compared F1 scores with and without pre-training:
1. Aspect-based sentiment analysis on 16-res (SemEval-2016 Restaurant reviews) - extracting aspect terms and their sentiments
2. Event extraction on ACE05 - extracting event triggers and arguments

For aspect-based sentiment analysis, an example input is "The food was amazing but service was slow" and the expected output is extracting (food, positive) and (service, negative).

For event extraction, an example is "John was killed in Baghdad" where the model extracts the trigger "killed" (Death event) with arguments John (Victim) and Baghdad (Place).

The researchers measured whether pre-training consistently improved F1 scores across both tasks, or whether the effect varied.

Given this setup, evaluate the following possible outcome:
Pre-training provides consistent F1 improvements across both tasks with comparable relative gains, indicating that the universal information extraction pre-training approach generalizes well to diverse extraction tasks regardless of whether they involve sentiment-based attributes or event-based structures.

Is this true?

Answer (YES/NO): NO